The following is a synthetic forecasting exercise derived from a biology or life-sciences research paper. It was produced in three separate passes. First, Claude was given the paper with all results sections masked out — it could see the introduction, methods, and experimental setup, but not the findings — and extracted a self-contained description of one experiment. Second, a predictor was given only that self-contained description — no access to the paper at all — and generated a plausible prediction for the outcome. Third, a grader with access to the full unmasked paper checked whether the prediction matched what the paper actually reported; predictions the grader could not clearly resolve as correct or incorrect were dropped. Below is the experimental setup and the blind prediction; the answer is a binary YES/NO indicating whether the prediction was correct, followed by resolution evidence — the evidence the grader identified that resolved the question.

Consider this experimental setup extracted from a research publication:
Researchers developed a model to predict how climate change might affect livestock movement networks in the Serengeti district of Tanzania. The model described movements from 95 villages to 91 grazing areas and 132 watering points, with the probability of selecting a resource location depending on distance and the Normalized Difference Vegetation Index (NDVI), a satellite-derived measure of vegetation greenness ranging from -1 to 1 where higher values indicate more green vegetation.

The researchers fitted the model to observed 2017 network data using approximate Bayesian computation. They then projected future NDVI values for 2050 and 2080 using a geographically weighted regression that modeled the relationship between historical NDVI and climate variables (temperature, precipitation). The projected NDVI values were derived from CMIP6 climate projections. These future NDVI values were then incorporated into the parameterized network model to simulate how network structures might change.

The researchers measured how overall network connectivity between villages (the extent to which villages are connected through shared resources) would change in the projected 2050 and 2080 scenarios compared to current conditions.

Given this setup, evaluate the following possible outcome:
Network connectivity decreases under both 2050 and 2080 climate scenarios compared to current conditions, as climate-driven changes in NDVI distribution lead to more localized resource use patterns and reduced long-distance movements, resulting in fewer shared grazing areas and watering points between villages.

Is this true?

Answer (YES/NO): NO